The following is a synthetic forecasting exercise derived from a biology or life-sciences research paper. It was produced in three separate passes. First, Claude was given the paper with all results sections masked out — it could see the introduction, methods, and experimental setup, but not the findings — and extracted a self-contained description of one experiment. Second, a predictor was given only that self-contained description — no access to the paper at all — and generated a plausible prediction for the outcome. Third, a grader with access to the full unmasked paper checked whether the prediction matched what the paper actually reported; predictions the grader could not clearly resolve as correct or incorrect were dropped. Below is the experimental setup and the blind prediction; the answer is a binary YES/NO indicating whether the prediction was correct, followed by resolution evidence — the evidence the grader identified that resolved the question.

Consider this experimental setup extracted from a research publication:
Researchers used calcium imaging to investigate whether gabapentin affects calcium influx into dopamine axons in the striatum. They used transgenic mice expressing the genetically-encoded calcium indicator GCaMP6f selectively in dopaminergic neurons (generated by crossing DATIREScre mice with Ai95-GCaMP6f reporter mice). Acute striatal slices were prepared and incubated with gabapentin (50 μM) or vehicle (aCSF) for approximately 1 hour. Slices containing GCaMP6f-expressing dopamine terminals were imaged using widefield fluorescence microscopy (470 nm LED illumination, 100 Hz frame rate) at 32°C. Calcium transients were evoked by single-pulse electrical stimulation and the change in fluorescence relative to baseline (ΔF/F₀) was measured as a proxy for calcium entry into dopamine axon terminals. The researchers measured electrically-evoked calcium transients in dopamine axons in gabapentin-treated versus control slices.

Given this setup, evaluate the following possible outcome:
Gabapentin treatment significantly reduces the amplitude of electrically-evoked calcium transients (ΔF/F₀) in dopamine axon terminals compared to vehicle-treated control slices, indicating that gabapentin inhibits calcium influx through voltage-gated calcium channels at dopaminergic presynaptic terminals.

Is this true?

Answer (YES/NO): NO